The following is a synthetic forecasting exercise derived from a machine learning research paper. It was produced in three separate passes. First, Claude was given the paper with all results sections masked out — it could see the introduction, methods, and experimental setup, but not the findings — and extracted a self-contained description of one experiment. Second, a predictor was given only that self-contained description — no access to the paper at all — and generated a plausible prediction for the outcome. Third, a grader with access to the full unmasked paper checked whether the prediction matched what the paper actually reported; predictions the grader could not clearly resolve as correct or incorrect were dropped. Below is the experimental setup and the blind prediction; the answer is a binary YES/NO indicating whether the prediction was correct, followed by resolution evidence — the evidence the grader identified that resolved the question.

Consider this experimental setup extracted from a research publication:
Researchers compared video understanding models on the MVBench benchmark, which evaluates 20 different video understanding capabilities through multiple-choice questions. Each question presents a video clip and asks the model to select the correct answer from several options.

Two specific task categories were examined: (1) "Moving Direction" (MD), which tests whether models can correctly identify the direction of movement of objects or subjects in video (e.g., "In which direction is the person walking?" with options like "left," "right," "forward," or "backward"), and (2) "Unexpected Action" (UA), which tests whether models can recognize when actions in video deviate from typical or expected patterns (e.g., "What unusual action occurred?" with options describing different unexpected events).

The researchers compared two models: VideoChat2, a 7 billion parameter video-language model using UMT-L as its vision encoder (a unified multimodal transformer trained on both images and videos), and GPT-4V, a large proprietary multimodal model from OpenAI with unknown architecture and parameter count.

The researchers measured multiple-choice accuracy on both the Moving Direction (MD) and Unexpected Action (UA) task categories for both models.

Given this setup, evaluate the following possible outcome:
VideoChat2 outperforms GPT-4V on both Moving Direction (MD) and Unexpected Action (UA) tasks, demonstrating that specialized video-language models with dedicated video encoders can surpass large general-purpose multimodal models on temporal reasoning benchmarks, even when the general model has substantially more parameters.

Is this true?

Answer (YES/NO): NO